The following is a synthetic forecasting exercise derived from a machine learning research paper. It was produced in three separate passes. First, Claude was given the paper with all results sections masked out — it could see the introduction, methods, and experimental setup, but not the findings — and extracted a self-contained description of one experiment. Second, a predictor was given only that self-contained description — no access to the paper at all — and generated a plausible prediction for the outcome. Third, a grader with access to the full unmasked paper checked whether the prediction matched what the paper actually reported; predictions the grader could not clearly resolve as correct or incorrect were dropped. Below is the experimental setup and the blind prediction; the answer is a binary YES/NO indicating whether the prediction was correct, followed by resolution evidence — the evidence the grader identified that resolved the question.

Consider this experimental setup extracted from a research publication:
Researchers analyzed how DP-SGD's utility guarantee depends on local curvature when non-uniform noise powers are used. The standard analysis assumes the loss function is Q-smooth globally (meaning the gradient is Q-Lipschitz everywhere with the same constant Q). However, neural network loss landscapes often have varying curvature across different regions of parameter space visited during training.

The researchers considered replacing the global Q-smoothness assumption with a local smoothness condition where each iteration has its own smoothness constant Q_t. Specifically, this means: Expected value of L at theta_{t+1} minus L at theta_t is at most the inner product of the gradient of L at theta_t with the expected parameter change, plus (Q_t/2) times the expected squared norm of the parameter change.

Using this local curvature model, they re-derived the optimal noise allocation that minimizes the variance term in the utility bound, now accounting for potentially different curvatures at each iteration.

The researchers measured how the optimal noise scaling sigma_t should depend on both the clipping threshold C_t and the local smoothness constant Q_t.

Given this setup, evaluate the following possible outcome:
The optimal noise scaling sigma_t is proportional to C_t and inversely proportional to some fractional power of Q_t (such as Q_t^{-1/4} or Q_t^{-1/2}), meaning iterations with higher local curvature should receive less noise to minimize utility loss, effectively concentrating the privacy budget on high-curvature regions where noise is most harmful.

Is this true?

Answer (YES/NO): NO